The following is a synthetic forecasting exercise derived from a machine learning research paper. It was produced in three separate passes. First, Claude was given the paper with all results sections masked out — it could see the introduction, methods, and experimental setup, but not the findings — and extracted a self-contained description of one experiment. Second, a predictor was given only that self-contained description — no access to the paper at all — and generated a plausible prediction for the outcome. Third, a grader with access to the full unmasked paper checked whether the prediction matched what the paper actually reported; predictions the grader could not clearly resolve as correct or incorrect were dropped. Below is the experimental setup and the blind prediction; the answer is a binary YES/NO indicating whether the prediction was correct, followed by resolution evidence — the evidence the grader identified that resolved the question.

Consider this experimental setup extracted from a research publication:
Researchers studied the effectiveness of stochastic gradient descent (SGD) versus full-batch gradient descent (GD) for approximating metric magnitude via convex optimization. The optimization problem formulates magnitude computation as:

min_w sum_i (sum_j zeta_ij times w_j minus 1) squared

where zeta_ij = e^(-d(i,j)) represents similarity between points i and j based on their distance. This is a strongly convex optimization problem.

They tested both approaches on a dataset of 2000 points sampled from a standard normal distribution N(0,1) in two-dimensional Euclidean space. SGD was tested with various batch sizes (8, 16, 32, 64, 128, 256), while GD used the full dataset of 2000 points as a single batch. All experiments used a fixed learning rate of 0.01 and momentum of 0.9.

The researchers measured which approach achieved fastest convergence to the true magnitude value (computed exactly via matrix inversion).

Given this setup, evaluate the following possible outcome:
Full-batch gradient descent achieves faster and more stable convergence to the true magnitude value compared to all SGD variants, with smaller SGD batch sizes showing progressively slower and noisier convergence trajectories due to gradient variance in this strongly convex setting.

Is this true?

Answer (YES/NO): NO